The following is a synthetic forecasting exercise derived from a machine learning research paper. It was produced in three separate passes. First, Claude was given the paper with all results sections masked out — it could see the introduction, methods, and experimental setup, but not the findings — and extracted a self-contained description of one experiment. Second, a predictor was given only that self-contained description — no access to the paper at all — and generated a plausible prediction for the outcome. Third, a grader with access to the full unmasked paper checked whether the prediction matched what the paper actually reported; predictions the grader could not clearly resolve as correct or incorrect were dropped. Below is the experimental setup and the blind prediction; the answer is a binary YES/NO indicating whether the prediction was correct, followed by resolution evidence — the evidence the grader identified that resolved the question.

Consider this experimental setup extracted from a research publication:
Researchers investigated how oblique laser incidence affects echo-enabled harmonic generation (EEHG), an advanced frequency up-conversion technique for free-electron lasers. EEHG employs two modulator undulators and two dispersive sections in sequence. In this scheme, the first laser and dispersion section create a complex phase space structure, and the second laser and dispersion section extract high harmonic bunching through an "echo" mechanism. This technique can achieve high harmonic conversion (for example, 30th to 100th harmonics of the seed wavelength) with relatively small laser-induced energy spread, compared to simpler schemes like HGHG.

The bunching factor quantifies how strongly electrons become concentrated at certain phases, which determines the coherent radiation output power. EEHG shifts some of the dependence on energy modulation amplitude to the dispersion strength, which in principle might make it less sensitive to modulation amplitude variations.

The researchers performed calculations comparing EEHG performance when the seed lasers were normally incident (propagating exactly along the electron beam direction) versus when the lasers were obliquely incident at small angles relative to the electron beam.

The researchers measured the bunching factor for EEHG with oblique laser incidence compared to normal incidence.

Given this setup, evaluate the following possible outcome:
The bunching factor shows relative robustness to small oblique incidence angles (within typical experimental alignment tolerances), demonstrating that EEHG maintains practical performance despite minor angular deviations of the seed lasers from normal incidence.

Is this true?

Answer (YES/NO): NO